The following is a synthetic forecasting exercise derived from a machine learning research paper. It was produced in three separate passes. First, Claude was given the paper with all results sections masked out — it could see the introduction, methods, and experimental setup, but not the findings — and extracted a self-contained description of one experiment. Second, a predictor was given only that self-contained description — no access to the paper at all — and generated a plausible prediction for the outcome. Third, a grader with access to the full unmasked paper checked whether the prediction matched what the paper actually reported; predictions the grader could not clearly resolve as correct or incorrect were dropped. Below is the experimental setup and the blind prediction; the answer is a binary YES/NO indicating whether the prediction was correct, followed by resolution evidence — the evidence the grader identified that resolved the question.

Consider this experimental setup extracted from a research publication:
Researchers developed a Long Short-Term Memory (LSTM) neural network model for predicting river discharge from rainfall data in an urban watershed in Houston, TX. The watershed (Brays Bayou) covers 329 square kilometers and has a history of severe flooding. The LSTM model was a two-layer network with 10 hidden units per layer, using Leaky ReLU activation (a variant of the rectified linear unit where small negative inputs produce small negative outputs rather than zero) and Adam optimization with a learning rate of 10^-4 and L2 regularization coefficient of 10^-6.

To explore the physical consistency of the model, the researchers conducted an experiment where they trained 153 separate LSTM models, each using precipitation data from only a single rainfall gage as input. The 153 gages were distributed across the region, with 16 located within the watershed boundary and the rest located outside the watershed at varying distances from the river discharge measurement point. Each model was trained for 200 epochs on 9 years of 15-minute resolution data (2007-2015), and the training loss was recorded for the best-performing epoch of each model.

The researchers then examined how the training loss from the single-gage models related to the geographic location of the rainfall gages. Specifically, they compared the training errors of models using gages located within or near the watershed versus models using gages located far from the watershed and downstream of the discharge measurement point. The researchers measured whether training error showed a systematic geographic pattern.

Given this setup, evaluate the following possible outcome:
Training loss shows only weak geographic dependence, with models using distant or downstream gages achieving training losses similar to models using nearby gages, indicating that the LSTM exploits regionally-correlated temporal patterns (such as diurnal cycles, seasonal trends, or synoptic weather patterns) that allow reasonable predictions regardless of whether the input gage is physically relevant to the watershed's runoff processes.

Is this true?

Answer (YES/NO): NO